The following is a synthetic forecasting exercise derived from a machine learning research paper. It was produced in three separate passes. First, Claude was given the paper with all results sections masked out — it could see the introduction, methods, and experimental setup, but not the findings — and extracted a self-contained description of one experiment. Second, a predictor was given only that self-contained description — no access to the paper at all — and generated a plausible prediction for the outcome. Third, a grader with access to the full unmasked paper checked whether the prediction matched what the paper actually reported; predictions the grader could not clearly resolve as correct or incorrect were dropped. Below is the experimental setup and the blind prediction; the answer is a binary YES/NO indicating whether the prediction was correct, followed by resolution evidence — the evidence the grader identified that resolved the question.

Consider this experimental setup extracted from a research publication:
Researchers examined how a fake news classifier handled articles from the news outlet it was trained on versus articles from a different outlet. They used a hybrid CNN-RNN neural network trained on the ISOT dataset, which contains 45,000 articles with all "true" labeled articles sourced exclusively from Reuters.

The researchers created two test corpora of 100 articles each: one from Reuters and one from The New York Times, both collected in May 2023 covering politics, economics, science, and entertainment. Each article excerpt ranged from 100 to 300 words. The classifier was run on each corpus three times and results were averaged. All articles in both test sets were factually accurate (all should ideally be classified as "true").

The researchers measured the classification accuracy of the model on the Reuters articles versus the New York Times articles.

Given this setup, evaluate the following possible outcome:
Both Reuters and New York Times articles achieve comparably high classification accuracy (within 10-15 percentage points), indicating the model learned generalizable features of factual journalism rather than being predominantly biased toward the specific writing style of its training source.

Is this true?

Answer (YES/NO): NO